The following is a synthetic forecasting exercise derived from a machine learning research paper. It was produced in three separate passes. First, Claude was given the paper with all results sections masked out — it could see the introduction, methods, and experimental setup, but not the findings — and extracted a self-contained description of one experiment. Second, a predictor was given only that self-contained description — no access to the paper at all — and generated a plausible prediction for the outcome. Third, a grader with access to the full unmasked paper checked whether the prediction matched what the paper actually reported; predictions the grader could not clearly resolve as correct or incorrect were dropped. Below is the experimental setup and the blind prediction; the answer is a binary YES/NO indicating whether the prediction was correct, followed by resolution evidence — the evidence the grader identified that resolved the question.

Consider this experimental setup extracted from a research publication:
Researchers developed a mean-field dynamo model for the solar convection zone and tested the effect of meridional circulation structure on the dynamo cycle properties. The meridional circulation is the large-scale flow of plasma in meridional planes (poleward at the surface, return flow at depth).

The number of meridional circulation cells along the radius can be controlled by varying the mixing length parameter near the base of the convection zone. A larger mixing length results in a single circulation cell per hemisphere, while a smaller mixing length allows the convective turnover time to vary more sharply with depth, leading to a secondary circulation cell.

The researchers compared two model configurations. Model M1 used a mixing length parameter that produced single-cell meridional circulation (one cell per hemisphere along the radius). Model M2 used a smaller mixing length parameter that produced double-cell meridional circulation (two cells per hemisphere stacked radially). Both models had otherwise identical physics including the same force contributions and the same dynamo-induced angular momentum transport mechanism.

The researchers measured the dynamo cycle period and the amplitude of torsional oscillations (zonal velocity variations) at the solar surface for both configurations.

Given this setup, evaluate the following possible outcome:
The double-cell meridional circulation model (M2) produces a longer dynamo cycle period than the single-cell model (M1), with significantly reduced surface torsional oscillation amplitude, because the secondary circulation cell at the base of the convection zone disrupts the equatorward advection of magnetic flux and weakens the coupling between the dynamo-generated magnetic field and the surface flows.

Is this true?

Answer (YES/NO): NO